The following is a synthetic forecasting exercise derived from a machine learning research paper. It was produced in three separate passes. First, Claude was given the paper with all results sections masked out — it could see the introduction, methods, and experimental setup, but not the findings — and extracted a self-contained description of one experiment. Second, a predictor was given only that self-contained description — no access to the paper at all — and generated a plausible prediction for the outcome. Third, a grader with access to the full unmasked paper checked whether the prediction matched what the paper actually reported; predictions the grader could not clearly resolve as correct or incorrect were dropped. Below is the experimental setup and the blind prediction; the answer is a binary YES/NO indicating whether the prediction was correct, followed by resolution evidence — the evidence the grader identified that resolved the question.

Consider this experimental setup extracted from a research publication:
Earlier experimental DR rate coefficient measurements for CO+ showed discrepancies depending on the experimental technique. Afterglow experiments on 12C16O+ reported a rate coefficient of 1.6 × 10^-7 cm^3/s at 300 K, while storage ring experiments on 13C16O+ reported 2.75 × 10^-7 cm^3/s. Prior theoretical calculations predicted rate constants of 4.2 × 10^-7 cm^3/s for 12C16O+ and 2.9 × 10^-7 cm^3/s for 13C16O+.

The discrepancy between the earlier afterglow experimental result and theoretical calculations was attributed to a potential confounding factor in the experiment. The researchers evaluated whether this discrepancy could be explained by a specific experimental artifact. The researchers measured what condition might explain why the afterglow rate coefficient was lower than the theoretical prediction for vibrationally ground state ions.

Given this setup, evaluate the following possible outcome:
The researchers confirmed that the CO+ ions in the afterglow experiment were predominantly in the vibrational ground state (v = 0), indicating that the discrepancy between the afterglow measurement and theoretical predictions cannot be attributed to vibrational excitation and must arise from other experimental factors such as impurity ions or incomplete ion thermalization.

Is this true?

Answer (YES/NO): NO